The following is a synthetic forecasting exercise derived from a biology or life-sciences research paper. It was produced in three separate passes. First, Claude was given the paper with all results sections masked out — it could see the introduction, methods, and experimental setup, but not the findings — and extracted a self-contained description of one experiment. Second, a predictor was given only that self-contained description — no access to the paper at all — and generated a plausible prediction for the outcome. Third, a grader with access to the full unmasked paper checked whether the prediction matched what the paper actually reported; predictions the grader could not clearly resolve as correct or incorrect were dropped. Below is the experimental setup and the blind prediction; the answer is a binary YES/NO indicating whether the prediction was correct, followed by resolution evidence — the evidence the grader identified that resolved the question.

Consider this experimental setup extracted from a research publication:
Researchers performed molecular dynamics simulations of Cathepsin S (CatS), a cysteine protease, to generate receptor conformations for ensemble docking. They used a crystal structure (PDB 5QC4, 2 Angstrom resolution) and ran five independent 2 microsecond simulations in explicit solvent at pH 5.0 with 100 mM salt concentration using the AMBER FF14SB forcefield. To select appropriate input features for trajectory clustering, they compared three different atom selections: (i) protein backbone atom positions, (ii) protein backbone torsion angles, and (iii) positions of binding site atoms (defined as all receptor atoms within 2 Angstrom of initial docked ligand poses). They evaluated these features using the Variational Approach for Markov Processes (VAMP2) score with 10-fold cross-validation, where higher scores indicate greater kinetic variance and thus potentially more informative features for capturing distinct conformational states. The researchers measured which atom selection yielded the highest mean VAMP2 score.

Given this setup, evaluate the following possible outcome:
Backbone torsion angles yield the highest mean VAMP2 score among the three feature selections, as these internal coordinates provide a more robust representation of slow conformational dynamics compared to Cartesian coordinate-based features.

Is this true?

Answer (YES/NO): NO